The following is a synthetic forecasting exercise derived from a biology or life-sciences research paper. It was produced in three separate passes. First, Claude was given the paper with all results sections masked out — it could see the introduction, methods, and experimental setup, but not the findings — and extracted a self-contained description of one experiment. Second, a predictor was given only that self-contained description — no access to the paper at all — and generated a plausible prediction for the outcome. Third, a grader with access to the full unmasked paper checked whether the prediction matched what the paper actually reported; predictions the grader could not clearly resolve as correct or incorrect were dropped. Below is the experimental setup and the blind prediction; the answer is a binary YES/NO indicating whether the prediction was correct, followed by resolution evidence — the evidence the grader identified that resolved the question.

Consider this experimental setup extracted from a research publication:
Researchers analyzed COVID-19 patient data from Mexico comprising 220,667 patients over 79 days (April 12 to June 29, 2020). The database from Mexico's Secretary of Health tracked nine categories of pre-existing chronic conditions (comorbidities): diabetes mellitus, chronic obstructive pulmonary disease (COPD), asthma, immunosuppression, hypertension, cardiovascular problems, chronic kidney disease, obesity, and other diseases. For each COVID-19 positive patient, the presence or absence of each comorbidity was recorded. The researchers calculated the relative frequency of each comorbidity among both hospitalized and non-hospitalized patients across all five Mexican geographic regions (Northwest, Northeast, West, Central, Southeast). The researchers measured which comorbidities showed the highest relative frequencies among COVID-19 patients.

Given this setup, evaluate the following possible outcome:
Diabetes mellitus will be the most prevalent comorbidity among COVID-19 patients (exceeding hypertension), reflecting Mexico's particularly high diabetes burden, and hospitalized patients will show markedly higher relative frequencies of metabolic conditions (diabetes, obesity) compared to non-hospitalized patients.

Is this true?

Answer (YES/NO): NO